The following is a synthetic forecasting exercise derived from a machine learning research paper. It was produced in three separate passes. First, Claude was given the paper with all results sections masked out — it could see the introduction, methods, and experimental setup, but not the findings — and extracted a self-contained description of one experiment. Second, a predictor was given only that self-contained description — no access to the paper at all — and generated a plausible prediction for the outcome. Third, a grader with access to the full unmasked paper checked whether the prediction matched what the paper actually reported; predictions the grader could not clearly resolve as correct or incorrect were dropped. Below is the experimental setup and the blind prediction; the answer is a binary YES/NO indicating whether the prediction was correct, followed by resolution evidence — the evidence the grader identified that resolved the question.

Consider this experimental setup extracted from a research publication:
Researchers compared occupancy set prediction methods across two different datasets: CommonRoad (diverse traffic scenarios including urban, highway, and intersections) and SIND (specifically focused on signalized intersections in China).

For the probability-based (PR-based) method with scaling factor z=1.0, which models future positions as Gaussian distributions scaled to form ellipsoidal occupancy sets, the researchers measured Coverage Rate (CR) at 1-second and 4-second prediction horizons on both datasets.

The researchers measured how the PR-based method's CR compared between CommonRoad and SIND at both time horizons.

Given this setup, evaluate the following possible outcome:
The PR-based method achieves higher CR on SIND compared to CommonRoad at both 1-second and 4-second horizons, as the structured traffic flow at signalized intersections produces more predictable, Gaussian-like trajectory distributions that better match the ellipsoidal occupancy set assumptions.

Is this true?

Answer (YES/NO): NO